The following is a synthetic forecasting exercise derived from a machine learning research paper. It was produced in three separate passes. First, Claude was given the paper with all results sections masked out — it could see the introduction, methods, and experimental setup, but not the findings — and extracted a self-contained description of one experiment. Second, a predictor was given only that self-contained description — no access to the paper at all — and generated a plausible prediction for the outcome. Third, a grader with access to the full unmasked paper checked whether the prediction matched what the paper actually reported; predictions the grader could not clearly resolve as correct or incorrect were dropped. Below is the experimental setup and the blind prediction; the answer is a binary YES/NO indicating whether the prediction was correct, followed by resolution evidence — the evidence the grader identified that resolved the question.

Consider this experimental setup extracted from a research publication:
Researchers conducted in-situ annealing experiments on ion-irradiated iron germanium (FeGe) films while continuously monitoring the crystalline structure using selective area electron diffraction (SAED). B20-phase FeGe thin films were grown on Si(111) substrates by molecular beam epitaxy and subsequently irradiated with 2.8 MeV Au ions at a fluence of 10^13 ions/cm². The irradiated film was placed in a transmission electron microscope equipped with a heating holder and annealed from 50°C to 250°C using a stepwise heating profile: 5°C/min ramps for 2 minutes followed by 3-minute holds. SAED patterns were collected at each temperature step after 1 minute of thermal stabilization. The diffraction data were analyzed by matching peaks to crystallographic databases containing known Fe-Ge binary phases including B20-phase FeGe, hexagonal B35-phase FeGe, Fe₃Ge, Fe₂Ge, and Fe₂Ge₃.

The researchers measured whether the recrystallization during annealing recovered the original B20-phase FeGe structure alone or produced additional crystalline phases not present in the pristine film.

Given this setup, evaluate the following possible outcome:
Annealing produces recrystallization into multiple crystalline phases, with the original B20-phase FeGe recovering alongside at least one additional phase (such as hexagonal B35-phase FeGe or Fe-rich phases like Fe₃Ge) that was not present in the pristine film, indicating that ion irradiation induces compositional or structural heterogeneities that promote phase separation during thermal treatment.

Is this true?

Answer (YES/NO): YES